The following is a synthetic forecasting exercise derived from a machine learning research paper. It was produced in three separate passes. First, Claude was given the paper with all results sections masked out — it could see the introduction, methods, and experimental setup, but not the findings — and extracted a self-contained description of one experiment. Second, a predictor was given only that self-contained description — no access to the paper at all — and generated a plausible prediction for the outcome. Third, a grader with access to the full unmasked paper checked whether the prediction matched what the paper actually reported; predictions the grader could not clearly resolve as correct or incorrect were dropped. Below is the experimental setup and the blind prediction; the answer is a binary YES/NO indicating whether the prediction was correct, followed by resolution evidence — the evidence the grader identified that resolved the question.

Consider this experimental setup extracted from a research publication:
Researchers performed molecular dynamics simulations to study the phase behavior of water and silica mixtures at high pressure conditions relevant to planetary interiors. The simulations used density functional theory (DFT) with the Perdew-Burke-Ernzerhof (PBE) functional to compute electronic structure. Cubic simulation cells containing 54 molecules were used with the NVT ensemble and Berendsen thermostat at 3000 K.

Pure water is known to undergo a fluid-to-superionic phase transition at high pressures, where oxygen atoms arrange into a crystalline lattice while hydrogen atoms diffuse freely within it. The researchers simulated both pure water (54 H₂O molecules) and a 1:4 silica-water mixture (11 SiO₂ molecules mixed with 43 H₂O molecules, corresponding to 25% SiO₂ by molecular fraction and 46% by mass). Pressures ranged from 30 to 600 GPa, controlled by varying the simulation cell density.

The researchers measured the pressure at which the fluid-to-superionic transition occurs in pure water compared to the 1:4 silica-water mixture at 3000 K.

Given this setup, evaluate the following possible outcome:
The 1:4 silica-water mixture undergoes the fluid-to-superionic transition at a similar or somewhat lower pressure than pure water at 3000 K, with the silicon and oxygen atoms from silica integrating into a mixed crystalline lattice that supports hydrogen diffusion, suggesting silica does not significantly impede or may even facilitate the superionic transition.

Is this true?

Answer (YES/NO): NO